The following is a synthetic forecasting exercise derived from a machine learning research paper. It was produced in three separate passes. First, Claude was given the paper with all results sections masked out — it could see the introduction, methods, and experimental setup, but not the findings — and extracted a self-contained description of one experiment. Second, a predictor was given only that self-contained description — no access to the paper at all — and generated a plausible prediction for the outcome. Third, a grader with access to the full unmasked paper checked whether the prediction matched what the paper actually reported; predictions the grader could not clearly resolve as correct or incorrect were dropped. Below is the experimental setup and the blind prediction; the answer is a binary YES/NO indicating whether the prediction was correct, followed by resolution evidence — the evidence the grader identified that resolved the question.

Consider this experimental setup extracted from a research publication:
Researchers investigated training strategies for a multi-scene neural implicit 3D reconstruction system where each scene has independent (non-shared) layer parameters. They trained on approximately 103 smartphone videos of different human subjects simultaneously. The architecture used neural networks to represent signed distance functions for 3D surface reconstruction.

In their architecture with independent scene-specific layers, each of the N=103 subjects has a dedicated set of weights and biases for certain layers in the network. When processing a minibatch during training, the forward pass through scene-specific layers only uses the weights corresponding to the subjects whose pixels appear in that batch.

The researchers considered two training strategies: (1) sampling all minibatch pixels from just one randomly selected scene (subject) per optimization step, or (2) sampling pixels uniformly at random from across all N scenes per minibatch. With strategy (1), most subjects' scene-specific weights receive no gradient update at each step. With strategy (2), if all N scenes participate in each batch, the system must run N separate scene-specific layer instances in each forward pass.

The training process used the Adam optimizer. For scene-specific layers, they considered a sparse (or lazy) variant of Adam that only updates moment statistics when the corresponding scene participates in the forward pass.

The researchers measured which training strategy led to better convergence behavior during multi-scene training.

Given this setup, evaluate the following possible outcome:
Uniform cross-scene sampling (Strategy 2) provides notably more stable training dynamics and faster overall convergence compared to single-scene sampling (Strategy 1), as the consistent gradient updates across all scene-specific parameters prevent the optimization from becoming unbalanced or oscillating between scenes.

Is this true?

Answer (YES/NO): NO